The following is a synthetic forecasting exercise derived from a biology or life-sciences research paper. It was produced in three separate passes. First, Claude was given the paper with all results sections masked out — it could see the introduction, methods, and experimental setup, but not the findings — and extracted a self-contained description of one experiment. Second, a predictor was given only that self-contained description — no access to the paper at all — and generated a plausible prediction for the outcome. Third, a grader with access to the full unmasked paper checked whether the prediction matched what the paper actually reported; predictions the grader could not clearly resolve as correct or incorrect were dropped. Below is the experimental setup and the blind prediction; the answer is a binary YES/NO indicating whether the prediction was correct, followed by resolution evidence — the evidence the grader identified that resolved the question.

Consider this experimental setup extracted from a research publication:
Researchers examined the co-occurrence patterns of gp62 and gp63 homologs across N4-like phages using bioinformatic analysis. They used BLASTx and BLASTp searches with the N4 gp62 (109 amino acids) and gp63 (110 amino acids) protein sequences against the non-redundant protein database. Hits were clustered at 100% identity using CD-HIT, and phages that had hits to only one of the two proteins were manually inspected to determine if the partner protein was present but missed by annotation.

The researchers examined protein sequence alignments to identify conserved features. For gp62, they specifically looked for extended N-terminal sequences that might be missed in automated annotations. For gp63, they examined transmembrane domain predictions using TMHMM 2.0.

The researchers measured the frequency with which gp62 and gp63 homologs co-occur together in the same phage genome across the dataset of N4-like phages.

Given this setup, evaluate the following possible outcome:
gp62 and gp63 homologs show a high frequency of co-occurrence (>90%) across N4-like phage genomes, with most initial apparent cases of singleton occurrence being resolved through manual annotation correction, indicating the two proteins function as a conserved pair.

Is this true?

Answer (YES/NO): YES